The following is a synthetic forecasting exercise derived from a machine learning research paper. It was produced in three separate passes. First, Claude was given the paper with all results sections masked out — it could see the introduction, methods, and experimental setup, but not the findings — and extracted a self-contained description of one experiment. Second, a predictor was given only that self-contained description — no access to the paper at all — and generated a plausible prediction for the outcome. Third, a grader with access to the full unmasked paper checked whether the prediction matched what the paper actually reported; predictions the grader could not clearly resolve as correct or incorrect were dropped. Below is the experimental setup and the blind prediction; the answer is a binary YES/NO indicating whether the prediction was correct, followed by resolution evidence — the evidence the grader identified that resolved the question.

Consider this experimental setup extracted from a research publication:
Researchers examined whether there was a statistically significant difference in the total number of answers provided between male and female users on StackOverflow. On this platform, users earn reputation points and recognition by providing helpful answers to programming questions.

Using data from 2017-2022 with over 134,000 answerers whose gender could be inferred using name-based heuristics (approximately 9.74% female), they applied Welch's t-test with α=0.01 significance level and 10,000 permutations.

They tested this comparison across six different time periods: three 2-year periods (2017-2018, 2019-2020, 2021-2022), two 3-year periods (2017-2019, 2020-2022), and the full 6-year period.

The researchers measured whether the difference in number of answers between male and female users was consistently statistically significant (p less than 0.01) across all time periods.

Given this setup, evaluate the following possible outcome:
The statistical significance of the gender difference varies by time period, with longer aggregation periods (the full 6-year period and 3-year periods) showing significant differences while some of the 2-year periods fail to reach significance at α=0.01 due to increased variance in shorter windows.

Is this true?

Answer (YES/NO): NO